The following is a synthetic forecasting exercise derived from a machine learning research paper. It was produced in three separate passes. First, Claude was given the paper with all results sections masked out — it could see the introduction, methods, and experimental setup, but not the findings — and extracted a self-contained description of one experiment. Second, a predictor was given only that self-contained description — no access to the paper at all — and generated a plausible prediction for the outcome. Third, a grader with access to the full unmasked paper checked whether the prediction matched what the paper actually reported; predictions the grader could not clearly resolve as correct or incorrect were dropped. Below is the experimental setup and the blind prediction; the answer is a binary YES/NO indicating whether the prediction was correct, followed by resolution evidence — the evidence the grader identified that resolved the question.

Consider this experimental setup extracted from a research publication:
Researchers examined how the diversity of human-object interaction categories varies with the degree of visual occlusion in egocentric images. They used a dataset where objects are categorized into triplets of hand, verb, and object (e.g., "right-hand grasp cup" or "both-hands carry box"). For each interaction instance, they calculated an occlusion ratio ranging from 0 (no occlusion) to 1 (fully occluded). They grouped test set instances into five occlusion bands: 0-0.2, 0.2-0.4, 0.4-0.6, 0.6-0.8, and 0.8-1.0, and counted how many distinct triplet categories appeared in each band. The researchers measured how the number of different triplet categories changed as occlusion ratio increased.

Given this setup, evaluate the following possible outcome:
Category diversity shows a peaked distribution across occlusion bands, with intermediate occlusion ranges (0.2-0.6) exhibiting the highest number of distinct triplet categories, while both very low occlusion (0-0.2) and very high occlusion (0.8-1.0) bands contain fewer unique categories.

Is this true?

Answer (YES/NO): NO